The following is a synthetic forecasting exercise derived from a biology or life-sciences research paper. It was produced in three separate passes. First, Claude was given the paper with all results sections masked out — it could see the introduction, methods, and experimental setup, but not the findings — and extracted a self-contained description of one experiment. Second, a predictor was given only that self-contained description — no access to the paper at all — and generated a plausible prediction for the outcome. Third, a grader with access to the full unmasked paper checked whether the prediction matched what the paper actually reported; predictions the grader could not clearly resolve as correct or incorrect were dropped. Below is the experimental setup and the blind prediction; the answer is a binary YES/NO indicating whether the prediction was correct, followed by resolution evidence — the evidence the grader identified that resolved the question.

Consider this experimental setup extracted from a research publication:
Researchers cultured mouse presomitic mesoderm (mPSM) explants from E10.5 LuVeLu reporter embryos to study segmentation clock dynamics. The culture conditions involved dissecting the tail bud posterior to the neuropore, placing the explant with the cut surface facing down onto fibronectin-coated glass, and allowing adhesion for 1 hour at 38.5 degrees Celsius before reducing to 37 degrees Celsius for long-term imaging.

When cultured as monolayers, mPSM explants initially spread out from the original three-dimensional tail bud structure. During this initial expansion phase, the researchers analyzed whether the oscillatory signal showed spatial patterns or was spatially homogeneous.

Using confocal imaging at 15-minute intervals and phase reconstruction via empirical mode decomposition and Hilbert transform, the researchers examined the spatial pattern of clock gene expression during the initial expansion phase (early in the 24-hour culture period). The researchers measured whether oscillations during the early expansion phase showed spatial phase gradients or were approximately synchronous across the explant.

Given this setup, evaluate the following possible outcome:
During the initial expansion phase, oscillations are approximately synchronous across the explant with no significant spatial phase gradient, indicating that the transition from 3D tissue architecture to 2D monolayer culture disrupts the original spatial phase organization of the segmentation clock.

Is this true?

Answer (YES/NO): YES